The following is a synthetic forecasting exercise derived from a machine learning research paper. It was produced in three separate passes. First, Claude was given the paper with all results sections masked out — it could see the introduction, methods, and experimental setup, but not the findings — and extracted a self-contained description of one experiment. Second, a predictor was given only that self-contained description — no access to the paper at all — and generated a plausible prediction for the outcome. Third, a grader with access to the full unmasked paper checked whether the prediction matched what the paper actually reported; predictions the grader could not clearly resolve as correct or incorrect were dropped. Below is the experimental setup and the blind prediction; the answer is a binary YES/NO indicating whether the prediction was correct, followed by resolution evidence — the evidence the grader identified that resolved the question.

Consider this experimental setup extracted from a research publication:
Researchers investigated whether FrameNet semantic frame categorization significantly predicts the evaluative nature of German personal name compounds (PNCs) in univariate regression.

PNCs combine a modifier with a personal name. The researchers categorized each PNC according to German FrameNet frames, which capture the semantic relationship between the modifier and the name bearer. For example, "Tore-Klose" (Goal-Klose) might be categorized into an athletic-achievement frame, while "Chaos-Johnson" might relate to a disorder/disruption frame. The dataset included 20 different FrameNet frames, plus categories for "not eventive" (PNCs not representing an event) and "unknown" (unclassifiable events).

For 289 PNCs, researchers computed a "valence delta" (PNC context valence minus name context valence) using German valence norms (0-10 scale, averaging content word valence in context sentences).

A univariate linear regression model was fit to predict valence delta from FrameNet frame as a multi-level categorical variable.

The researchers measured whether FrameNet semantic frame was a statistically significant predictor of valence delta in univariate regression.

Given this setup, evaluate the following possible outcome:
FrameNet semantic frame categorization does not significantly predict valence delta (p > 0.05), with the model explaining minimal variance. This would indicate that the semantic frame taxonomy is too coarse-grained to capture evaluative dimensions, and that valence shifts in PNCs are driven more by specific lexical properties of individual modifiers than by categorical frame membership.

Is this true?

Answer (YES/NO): YES